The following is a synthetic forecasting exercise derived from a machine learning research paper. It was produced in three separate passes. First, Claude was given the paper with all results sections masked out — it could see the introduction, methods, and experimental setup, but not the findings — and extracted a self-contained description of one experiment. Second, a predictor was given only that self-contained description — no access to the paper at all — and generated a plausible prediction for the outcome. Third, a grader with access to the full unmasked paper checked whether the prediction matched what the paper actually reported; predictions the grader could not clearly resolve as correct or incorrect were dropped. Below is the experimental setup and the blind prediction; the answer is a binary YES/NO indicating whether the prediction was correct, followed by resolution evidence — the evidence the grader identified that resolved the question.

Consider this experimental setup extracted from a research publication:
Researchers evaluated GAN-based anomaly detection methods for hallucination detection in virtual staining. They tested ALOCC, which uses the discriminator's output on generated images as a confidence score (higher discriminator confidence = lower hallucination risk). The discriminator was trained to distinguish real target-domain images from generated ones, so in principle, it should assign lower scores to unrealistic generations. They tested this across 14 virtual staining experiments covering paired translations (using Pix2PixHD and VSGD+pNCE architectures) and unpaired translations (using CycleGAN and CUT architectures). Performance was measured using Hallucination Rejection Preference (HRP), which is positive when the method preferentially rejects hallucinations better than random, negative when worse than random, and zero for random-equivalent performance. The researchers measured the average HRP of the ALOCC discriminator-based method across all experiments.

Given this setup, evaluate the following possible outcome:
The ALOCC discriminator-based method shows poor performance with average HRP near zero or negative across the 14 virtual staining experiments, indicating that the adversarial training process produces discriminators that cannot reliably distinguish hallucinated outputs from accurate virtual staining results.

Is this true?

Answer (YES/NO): YES